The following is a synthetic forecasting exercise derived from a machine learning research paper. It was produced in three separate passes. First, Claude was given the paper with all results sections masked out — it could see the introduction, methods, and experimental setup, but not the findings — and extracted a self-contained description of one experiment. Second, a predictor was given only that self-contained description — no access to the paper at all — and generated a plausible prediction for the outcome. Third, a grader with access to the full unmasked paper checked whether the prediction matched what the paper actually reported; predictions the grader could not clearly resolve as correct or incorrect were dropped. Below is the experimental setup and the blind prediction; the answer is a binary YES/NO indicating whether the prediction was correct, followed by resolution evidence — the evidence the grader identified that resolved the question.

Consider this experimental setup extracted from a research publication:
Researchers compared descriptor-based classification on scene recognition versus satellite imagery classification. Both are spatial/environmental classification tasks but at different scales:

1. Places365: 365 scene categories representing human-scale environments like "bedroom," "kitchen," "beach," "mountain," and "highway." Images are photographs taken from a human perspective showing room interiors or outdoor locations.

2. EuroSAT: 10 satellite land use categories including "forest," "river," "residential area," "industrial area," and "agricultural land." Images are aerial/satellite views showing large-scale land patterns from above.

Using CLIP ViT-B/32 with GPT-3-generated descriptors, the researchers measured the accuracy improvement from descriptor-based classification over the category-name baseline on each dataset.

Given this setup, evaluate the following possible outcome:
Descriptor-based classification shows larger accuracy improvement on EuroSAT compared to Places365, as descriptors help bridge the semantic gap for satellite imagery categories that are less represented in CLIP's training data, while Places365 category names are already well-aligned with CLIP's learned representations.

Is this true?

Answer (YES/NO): YES